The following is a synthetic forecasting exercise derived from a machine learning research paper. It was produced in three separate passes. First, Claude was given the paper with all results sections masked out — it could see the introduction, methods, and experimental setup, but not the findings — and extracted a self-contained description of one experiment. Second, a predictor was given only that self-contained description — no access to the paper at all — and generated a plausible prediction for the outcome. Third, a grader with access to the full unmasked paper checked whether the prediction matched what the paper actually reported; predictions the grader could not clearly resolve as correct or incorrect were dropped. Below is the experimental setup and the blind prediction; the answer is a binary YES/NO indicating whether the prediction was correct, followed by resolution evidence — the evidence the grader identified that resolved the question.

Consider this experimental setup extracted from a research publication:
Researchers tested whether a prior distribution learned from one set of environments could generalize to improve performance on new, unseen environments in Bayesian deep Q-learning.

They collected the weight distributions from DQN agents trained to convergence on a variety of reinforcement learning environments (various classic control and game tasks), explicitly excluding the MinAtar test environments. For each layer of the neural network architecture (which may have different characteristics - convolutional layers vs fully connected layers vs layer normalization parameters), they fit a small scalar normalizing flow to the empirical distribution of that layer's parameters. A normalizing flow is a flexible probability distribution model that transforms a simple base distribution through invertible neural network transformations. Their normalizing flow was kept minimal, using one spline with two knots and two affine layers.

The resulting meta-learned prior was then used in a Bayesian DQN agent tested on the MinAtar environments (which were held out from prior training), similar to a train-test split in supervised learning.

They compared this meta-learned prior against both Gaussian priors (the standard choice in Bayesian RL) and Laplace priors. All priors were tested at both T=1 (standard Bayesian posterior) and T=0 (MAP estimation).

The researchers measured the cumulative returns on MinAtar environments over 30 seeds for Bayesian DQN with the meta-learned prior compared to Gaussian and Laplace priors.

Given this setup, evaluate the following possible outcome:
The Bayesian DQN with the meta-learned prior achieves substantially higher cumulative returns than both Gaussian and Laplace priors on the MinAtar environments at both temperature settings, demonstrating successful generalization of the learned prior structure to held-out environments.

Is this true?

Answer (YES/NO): NO